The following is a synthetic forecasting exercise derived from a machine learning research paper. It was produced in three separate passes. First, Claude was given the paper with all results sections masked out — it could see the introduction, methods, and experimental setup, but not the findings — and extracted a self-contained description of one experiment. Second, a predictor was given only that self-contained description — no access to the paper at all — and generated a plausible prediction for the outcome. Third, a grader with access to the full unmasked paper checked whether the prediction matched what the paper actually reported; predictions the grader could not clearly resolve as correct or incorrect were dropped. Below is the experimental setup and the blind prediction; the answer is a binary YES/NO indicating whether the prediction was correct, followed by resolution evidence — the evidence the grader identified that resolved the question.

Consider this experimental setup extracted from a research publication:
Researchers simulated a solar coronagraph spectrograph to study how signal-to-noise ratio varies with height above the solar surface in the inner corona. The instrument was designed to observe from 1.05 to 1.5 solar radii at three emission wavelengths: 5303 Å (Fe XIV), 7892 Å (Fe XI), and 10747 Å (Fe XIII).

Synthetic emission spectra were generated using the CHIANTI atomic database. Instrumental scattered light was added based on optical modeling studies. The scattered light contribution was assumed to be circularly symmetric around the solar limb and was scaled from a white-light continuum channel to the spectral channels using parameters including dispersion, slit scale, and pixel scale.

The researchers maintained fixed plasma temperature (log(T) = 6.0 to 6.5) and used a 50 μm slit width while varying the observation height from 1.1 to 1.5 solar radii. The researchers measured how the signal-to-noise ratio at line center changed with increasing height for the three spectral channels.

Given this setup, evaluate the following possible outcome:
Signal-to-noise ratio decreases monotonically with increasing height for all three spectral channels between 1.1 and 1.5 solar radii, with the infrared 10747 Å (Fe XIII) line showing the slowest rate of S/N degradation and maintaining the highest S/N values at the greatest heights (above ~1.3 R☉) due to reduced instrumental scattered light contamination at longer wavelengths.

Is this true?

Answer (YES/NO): YES